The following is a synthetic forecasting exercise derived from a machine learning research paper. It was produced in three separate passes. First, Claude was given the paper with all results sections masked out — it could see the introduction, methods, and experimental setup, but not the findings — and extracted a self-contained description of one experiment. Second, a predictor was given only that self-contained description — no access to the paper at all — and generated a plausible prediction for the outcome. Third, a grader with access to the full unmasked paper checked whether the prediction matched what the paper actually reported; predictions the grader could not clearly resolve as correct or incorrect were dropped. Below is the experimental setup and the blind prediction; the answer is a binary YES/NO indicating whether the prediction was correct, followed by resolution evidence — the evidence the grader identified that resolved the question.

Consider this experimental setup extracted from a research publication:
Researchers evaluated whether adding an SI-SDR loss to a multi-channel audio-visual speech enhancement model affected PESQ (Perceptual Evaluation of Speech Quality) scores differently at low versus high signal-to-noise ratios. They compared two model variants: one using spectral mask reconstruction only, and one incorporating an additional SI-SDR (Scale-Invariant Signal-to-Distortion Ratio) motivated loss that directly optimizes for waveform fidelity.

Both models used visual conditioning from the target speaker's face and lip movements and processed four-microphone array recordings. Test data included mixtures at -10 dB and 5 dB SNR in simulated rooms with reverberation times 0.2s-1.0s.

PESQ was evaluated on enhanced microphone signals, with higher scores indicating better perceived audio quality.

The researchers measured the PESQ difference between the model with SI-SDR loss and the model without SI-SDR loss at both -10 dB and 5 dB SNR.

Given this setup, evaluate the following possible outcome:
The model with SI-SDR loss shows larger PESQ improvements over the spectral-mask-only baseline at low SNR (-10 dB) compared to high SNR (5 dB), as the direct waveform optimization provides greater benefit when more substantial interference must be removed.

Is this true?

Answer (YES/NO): NO